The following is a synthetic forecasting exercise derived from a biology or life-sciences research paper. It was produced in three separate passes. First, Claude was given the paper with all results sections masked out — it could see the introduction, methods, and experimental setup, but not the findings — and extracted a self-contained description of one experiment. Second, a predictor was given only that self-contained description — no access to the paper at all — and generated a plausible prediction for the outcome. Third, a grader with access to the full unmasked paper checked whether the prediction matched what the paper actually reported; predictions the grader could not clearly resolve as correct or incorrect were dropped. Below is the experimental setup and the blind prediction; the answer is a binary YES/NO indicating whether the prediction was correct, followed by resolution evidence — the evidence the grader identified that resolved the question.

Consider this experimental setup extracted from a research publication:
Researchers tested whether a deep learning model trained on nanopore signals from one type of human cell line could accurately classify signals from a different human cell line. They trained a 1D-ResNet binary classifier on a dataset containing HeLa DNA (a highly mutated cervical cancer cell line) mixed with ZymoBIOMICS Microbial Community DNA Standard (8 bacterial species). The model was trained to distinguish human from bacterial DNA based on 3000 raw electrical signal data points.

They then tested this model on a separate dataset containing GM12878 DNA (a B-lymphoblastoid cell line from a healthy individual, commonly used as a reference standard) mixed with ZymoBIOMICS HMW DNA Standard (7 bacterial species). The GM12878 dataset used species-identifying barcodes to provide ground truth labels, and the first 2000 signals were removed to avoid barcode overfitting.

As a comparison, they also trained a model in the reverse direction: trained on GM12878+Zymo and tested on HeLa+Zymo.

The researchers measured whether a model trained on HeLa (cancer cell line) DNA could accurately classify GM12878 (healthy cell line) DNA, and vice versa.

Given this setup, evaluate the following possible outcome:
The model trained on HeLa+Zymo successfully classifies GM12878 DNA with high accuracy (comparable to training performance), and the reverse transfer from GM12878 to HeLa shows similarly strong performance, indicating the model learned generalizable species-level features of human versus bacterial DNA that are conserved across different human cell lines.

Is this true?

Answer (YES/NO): YES